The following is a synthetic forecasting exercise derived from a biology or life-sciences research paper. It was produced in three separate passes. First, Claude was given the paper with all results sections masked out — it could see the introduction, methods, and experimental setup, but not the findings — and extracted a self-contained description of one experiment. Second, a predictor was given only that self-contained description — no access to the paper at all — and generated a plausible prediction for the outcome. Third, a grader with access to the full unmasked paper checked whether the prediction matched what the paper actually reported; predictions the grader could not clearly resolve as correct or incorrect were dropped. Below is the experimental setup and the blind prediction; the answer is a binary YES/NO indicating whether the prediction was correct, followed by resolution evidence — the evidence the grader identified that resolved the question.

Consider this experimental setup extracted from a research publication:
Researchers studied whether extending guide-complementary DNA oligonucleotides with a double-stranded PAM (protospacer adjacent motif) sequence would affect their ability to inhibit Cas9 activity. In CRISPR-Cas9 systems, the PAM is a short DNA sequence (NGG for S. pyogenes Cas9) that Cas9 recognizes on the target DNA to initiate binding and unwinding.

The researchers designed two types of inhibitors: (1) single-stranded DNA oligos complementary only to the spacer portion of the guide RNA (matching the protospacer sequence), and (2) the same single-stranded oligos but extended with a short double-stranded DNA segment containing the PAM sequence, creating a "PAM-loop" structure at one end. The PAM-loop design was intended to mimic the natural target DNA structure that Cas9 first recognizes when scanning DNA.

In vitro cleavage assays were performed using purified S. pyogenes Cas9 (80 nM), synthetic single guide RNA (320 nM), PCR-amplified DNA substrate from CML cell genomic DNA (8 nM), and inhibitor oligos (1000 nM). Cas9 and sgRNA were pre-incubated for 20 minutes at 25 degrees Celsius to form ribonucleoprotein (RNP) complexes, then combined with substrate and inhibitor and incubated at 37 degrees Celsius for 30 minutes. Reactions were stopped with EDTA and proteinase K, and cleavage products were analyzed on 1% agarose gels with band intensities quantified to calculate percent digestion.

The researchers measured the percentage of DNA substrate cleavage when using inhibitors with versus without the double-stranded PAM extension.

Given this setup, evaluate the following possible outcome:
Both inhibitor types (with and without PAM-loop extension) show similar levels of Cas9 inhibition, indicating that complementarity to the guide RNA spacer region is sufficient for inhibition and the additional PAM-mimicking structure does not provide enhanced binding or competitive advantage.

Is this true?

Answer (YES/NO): NO